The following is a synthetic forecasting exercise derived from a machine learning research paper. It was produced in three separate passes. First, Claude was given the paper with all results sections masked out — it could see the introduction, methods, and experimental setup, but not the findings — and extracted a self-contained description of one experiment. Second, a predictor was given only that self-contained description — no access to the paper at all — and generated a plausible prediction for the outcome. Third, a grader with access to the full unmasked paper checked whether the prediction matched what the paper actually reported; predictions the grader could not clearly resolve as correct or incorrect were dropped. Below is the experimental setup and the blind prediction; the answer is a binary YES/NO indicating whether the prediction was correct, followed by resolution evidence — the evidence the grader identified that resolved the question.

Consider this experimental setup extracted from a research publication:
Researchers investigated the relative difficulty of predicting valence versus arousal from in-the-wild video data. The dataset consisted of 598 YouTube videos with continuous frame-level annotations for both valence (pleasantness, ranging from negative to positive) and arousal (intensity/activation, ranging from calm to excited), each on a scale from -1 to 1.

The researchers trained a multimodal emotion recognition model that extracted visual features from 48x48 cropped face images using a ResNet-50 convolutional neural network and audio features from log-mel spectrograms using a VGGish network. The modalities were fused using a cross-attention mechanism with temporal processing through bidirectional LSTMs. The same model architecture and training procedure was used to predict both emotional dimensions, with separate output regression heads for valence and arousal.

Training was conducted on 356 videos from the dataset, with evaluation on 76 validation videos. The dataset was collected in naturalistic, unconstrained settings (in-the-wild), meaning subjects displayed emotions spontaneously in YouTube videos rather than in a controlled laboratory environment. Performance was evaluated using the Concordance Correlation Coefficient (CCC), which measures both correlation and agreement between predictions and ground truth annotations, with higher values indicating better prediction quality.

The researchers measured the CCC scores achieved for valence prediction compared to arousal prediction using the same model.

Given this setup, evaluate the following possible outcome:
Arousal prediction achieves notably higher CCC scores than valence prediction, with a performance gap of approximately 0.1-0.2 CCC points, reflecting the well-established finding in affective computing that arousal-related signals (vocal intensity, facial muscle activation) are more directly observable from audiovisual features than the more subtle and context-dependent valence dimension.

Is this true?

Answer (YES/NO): NO